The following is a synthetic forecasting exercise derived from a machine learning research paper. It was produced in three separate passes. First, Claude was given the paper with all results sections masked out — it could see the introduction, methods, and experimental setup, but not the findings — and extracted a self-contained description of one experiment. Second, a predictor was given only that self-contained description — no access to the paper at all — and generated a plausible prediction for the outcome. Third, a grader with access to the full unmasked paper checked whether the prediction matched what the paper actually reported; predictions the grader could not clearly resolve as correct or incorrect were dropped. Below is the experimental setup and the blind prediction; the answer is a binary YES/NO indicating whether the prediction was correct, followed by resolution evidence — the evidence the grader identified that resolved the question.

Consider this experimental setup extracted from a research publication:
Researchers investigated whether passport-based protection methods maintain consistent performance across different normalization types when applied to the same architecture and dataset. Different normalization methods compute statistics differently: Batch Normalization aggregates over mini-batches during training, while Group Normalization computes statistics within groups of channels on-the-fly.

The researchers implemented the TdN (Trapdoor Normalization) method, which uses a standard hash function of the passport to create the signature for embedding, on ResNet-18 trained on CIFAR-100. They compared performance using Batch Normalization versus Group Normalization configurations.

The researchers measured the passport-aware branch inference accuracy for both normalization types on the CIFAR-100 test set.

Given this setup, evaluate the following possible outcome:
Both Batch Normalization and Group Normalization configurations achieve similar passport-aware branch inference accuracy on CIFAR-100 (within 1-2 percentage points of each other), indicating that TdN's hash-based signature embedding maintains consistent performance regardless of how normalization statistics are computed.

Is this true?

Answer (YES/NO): NO